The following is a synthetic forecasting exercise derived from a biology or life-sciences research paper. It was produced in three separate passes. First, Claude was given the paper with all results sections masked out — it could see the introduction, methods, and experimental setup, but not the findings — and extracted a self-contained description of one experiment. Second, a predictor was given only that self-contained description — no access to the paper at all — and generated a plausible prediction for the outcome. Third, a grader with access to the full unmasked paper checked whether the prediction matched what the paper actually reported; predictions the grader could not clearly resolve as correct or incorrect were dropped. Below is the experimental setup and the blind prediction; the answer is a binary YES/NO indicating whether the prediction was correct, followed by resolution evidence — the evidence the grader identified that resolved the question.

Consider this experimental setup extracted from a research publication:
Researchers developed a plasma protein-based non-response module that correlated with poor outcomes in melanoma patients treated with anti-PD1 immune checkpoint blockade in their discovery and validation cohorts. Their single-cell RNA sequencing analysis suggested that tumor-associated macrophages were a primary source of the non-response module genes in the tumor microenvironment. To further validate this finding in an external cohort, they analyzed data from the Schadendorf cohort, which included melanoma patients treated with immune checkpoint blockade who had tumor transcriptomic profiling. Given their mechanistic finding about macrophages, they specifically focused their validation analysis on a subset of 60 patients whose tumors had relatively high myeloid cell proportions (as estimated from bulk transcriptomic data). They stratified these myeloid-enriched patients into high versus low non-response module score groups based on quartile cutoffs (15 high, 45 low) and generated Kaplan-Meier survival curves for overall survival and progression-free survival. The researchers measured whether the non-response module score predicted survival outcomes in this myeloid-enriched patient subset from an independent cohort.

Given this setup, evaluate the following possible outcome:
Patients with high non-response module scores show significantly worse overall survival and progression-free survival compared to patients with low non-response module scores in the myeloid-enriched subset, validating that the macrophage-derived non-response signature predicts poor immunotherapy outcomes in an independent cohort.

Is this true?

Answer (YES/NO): NO